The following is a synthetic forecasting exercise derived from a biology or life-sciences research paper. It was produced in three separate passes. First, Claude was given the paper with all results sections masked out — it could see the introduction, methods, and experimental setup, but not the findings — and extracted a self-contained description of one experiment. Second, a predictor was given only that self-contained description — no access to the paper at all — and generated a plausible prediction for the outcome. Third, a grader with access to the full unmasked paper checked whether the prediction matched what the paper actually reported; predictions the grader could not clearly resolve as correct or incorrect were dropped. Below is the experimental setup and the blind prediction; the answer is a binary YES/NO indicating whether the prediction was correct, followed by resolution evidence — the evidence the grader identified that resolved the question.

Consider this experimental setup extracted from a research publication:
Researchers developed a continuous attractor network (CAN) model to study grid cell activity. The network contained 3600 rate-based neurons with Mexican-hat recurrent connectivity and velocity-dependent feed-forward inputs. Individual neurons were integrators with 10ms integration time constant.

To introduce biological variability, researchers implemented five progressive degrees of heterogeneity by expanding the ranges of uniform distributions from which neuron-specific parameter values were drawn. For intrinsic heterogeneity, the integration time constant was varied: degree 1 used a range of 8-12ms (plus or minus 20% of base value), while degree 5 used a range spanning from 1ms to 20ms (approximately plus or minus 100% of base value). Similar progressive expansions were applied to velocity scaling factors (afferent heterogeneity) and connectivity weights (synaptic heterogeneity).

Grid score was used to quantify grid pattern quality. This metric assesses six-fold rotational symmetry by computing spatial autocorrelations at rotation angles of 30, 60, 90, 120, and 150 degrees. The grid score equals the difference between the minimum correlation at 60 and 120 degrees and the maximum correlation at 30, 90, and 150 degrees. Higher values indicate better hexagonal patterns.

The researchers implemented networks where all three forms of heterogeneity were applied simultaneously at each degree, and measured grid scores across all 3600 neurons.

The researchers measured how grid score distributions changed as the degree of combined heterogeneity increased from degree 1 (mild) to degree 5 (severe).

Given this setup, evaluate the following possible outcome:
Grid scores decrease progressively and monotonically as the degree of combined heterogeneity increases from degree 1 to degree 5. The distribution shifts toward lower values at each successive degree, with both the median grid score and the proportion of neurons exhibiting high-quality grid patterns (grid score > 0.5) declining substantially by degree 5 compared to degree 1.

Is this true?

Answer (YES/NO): YES